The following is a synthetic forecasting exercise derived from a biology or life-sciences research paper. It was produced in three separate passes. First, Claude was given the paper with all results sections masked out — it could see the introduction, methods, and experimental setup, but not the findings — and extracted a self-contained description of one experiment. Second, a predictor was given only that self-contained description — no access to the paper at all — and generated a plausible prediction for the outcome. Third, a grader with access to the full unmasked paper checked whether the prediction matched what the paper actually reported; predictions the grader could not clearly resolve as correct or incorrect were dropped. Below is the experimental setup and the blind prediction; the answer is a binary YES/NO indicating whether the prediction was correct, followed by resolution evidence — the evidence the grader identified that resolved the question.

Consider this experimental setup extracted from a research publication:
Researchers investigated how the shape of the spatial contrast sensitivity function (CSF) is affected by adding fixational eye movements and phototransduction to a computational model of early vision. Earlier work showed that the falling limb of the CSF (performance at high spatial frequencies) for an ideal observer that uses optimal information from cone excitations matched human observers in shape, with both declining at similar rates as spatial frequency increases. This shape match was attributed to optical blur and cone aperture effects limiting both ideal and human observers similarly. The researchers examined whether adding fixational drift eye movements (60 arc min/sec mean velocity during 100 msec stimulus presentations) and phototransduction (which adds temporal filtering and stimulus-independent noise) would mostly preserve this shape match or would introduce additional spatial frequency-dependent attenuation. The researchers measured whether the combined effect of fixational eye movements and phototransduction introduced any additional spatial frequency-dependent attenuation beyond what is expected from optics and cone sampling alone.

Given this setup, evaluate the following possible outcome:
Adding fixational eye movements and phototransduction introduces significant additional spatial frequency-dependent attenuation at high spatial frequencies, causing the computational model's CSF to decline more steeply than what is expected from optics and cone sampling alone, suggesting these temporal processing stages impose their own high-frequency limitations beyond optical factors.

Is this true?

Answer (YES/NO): NO